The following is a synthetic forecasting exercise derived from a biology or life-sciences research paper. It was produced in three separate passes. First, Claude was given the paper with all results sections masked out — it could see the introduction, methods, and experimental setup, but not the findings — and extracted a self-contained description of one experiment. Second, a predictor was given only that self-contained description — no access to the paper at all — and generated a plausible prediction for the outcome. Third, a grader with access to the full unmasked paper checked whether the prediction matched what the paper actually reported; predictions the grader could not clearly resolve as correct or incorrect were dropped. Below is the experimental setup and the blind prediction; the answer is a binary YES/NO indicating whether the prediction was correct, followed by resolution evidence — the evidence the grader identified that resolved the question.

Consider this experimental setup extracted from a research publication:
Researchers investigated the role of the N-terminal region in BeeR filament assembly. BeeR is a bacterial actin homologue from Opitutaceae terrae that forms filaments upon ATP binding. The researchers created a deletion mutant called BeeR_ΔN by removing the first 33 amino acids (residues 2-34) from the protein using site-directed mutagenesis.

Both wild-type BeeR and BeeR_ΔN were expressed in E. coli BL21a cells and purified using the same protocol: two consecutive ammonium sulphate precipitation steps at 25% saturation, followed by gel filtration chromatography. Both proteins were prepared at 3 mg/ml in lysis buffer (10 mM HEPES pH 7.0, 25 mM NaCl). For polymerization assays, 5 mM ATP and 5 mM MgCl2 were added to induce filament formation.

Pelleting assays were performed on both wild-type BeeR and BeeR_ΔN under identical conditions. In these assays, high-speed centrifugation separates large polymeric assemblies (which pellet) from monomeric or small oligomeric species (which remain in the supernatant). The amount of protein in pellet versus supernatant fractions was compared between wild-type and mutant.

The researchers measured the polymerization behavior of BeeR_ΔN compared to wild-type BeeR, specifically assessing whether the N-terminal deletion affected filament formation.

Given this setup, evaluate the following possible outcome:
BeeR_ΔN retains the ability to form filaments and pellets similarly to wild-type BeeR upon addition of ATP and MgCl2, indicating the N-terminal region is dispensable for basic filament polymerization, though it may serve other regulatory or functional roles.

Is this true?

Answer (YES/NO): YES